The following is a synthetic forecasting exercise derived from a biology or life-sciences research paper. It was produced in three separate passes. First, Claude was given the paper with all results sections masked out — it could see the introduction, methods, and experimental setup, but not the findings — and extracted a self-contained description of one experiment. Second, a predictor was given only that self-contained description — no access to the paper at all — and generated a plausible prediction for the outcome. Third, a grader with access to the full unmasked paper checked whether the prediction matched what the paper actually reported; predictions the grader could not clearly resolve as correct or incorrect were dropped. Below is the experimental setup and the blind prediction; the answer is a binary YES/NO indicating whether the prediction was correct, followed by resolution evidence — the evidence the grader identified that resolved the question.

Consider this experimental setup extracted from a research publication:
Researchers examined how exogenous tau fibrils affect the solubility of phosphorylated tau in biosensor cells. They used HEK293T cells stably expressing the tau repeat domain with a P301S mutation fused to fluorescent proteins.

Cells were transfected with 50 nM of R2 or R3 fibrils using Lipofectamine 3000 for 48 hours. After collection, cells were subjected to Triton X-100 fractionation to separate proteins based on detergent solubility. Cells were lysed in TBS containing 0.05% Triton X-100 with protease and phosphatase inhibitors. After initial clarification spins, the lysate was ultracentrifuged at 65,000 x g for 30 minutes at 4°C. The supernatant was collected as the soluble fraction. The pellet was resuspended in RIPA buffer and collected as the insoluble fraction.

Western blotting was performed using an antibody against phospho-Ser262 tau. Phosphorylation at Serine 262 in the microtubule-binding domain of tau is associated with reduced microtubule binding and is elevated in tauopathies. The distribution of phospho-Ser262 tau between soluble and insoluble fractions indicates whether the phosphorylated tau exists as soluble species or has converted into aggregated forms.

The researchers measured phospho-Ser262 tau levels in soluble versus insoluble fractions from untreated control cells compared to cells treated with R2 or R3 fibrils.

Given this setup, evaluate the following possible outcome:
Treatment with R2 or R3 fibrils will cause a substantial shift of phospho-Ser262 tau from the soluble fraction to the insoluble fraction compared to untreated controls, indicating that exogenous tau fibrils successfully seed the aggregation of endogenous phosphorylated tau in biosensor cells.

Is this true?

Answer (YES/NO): YES